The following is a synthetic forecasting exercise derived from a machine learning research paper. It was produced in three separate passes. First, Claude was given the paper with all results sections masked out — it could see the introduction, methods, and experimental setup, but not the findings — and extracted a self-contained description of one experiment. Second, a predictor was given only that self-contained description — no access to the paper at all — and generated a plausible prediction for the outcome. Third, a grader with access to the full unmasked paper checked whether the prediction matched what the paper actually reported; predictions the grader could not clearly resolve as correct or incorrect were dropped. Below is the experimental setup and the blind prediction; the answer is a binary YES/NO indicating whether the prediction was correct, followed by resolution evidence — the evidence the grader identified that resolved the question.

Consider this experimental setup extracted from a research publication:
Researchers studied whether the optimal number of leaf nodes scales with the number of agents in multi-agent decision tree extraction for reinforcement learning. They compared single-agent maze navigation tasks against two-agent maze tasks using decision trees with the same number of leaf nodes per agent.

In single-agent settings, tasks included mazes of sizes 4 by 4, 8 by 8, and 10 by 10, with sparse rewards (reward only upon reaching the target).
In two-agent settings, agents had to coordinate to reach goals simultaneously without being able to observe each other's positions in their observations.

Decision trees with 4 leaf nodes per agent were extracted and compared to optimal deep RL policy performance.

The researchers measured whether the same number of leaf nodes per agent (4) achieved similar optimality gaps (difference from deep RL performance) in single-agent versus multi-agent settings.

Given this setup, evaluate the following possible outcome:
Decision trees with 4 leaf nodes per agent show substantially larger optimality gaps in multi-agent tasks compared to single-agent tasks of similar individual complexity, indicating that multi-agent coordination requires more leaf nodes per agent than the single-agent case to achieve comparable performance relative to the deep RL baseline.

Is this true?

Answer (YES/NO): NO